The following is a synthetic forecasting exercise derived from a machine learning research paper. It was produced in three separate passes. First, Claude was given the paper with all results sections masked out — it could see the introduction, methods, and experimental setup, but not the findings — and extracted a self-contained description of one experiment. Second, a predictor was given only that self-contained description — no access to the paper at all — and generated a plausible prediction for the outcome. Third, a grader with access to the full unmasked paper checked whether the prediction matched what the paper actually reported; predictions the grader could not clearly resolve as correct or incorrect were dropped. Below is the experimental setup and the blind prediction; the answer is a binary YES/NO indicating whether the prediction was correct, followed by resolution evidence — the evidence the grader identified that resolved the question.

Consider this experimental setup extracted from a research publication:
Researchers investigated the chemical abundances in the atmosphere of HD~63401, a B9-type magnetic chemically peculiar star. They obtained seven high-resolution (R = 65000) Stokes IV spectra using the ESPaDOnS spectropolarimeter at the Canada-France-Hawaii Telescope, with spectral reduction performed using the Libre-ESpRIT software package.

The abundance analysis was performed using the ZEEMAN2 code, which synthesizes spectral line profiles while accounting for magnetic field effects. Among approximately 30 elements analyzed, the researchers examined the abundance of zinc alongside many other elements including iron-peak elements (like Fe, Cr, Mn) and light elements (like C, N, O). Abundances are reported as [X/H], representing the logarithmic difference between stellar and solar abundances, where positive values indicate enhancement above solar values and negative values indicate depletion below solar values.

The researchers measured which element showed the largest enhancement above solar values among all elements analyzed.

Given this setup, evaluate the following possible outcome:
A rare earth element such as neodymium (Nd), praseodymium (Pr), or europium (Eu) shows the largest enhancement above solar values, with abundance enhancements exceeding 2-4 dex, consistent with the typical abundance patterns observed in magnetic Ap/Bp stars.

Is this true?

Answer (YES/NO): NO